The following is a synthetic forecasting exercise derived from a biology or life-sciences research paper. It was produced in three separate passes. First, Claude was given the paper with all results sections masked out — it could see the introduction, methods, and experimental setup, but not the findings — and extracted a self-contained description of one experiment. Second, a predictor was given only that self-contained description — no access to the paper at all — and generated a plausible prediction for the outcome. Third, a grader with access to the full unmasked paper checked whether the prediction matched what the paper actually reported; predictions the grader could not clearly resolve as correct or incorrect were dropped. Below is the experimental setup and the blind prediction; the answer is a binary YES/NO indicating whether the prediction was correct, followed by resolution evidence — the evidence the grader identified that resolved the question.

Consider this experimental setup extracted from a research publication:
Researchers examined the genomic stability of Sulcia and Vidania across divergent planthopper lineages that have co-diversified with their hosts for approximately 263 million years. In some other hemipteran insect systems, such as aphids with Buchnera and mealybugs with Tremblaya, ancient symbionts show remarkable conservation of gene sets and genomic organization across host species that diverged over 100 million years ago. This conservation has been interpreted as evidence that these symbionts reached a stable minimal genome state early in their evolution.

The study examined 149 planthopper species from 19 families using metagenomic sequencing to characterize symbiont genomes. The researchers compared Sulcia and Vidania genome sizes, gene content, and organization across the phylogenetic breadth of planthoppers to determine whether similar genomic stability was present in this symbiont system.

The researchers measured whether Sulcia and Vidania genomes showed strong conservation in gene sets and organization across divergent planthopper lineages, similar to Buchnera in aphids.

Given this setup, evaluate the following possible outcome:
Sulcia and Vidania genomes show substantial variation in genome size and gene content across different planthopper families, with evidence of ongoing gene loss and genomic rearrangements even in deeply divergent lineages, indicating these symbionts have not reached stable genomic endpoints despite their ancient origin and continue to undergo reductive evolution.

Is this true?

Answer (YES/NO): YES